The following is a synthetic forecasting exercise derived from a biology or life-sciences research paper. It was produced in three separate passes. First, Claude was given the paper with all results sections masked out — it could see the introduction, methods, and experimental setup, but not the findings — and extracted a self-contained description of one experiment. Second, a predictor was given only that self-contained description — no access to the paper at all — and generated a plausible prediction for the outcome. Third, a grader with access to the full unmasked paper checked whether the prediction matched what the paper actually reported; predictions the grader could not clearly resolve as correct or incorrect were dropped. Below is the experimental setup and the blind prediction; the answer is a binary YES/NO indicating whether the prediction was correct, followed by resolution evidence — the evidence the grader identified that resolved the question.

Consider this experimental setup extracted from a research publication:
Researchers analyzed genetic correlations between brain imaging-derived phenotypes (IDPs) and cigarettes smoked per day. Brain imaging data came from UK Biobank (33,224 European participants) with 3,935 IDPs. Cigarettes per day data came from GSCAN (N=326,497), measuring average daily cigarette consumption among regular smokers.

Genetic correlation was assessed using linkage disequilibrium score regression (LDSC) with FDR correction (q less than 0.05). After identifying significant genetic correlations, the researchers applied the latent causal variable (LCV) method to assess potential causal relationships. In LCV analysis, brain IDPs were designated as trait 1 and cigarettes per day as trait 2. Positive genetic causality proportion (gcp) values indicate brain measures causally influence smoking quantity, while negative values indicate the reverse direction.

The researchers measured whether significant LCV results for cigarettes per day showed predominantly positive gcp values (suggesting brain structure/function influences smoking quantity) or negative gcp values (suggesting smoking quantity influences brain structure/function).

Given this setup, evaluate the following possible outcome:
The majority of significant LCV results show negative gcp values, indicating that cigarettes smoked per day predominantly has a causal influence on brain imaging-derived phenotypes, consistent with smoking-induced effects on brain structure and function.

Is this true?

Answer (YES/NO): NO